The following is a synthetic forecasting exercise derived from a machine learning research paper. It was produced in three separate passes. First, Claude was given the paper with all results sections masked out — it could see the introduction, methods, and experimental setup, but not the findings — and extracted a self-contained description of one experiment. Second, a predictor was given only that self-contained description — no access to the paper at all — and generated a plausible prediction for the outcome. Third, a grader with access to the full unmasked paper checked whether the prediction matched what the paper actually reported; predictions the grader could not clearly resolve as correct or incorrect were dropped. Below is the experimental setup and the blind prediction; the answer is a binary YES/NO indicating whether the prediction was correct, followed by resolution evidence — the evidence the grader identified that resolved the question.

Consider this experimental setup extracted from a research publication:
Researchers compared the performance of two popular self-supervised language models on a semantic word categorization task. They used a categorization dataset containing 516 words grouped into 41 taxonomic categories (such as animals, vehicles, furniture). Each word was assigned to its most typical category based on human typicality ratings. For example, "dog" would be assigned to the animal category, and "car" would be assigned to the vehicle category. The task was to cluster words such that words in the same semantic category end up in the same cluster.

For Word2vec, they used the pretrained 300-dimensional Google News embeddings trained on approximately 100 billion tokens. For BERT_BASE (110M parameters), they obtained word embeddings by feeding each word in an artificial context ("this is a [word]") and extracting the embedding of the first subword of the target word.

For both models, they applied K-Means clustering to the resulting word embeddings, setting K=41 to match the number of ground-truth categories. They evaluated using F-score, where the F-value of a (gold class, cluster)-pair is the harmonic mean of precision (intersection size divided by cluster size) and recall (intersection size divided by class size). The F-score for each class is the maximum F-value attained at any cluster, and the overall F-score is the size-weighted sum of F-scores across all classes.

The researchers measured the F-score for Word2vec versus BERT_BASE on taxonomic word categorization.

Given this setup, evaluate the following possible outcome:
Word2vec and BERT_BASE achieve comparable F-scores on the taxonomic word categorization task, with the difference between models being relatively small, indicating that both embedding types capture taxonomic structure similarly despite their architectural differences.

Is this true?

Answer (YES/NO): NO